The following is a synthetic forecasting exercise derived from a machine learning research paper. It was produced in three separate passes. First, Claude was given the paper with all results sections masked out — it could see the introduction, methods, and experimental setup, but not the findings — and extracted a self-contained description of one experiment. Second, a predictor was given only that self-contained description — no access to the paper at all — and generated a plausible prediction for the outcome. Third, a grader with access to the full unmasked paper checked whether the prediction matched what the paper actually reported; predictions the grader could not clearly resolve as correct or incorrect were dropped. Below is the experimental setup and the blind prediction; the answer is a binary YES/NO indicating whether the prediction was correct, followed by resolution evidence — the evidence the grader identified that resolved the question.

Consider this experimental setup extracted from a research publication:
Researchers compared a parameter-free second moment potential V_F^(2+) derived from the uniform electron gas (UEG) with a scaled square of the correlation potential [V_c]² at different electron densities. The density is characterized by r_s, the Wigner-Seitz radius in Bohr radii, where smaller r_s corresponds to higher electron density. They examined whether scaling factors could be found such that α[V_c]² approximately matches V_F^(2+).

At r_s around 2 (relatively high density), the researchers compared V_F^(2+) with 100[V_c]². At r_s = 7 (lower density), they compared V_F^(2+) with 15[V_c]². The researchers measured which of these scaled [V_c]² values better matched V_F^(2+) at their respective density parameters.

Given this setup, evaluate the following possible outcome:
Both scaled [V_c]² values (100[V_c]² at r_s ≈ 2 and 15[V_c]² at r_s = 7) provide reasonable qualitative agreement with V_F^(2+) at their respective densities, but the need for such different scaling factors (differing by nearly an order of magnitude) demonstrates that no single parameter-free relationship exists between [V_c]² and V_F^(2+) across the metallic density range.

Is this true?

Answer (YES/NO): YES